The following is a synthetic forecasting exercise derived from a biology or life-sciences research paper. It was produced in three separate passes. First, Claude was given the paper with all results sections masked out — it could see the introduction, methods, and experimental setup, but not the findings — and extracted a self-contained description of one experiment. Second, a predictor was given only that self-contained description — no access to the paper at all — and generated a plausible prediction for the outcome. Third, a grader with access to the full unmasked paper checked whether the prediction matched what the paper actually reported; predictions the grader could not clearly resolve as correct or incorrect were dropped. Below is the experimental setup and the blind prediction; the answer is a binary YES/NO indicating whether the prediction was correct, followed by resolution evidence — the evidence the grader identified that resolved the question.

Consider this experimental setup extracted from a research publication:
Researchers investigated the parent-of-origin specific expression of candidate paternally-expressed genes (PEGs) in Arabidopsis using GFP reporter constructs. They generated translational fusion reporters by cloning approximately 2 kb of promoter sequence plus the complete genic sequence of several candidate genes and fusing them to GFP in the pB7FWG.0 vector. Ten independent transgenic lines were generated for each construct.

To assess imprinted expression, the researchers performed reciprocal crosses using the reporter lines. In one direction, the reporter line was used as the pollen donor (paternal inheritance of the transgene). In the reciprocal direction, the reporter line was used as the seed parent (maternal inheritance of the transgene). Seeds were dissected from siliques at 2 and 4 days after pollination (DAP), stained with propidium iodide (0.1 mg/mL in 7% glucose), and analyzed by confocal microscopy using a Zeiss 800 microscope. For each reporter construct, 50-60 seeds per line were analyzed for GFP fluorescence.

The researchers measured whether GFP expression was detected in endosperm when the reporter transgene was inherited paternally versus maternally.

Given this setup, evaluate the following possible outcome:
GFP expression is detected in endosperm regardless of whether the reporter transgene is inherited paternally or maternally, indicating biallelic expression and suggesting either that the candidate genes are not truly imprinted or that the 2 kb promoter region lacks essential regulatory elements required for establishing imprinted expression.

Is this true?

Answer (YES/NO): NO